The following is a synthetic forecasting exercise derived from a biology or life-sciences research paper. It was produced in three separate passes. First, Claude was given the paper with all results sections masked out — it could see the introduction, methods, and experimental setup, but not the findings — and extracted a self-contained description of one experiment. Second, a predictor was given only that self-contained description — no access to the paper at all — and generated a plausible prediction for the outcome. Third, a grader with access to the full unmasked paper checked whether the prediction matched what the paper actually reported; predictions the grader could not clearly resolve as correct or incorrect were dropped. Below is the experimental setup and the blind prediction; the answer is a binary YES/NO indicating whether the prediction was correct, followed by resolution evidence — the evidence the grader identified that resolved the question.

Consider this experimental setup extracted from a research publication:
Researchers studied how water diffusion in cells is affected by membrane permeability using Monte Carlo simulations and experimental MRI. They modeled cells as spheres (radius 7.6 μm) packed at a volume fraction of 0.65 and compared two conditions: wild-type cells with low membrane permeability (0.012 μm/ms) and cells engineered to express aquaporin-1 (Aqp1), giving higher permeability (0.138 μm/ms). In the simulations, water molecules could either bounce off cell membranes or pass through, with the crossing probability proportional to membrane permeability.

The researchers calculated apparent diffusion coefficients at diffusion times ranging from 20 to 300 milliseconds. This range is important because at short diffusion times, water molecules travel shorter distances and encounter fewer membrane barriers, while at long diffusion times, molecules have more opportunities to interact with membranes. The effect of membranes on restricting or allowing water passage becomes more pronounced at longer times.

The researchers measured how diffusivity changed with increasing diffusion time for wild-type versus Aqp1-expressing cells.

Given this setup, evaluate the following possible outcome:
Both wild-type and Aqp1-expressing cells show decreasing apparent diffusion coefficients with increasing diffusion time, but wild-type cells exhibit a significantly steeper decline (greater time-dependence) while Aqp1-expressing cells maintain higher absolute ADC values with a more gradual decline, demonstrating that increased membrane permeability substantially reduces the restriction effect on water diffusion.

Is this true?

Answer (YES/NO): YES